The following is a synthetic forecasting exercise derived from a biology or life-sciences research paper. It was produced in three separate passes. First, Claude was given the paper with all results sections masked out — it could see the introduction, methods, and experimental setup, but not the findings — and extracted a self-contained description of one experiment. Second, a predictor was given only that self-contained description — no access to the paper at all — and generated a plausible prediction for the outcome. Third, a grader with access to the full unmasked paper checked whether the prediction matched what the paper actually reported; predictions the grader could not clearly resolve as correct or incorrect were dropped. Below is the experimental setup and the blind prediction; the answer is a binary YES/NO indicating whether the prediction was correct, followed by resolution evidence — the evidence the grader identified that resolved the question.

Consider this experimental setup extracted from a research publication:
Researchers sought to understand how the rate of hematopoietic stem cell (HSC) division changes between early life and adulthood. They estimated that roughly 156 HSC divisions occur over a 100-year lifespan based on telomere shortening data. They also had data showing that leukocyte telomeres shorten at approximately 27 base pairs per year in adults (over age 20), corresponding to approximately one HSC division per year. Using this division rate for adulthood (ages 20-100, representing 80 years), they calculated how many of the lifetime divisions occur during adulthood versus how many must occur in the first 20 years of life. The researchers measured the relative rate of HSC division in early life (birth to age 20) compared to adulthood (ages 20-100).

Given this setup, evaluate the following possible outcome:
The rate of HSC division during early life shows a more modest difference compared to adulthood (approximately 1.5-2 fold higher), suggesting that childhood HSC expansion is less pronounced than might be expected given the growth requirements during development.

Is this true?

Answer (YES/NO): NO